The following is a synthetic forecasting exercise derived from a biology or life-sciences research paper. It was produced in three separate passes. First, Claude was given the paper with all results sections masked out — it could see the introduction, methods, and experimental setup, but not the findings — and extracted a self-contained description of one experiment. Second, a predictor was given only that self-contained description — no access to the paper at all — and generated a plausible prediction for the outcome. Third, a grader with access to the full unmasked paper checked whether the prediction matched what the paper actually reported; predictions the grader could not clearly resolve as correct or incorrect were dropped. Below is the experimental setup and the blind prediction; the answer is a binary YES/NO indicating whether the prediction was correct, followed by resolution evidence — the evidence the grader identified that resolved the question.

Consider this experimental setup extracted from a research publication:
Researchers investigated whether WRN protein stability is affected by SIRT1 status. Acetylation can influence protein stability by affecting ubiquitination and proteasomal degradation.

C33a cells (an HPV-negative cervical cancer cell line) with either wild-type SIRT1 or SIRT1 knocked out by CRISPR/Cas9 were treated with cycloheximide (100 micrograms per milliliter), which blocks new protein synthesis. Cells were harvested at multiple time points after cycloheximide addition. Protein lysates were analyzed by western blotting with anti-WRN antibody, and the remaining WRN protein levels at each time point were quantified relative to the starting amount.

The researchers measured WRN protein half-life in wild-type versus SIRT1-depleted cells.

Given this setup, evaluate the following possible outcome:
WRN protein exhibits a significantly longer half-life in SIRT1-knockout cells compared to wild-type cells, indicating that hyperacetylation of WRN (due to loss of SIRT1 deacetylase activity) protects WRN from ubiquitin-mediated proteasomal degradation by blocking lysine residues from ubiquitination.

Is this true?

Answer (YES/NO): YES